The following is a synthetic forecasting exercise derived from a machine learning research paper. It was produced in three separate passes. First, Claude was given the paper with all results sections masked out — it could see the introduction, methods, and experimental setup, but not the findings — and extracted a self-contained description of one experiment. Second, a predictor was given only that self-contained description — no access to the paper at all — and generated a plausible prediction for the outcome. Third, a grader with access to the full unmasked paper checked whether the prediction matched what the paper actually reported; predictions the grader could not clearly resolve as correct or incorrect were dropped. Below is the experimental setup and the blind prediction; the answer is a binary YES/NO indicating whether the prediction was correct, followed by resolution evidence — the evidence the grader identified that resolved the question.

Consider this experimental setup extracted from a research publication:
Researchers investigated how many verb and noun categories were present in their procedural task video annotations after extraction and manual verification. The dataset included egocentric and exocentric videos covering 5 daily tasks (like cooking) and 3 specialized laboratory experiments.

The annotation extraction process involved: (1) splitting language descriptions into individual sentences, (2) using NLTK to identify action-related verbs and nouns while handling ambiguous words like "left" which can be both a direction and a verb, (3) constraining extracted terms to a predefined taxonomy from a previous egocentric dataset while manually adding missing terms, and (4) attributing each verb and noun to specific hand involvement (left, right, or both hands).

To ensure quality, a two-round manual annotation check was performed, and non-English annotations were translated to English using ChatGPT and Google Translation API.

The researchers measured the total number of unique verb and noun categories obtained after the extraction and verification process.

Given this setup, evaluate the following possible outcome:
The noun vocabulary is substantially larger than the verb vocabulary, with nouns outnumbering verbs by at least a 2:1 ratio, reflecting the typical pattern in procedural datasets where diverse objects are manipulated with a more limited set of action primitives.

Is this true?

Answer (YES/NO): YES